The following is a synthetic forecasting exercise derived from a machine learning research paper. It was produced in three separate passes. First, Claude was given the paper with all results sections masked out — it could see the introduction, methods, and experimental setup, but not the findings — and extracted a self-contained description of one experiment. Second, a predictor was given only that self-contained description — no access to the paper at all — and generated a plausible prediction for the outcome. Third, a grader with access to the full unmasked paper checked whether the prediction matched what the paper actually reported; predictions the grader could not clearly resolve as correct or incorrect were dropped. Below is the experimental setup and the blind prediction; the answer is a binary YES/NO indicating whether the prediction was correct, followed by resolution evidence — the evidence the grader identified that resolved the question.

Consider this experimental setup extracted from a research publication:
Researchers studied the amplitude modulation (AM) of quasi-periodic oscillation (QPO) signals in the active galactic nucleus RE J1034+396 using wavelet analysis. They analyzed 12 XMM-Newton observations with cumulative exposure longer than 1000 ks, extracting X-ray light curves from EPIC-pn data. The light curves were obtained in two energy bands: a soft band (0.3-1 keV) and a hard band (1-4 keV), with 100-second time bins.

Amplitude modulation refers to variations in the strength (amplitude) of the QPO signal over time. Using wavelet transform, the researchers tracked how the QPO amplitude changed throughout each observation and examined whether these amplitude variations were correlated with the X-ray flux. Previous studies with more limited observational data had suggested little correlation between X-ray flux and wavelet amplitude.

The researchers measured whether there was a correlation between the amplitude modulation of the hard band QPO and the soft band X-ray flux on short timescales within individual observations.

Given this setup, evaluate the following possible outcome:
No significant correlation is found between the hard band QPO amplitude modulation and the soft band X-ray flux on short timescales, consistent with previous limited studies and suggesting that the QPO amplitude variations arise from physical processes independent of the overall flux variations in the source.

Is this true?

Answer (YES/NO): NO